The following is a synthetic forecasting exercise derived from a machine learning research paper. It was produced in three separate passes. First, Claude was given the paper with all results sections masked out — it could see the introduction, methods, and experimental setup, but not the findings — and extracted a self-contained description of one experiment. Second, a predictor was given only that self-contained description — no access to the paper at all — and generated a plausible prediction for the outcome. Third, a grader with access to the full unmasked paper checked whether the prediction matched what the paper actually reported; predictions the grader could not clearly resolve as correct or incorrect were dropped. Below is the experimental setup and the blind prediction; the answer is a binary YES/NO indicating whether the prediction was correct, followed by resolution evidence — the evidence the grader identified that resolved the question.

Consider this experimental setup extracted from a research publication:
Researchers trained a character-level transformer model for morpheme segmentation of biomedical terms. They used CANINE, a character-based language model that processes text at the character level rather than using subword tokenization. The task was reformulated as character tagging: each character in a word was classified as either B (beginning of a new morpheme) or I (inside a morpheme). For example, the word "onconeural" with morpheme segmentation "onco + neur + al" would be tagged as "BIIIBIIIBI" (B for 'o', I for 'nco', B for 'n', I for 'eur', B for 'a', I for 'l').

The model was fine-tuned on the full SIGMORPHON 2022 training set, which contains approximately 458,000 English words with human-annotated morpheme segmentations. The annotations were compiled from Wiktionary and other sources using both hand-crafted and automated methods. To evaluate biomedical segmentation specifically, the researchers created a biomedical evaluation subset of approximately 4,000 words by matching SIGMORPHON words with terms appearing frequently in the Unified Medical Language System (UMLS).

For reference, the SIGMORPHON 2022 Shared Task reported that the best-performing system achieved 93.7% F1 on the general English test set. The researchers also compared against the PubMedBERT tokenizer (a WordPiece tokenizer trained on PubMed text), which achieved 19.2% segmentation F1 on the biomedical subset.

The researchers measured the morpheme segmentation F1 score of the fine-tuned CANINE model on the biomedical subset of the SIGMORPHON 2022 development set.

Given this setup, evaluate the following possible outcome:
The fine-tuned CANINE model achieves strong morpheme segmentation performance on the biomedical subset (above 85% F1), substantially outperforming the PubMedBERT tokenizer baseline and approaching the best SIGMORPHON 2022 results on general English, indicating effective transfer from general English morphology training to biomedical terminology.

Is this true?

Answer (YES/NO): NO